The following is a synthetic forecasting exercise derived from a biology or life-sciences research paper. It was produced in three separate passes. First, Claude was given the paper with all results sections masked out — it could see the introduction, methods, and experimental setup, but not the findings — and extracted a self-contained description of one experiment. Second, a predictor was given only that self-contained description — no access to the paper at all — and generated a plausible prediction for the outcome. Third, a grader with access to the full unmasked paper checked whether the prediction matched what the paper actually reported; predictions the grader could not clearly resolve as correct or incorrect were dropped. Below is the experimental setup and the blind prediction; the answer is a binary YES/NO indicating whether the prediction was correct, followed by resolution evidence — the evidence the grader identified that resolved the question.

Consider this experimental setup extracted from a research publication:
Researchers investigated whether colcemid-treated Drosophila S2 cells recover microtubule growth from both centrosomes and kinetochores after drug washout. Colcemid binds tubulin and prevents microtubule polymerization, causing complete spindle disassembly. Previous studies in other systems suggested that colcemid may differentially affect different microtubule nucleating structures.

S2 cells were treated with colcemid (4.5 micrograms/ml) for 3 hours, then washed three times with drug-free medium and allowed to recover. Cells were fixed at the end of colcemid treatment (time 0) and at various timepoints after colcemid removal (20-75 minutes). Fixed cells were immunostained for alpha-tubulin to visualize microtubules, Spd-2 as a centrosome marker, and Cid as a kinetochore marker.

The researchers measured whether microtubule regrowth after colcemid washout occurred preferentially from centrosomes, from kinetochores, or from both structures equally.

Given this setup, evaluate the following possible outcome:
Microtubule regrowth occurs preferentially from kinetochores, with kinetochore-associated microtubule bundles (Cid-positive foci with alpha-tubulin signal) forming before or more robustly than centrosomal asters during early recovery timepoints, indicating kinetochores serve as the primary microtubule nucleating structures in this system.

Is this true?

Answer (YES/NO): YES